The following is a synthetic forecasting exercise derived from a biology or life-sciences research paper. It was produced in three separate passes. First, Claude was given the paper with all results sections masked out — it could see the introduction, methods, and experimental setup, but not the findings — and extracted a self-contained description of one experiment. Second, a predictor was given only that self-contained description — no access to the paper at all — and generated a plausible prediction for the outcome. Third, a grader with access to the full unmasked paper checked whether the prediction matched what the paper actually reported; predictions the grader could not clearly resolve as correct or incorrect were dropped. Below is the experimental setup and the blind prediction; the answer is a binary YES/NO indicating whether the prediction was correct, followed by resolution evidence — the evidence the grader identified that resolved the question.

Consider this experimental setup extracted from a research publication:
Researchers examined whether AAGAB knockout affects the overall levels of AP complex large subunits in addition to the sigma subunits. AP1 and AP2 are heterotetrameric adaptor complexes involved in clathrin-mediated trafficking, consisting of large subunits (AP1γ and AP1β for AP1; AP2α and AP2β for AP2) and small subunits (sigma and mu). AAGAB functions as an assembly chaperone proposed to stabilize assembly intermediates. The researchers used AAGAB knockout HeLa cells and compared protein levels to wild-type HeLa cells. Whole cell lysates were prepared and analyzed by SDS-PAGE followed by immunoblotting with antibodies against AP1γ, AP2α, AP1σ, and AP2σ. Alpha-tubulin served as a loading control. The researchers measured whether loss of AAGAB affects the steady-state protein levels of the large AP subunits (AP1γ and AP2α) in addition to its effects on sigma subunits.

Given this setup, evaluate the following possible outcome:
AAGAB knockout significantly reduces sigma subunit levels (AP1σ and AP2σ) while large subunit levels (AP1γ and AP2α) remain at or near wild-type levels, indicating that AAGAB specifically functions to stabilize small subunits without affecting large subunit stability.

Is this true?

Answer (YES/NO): NO